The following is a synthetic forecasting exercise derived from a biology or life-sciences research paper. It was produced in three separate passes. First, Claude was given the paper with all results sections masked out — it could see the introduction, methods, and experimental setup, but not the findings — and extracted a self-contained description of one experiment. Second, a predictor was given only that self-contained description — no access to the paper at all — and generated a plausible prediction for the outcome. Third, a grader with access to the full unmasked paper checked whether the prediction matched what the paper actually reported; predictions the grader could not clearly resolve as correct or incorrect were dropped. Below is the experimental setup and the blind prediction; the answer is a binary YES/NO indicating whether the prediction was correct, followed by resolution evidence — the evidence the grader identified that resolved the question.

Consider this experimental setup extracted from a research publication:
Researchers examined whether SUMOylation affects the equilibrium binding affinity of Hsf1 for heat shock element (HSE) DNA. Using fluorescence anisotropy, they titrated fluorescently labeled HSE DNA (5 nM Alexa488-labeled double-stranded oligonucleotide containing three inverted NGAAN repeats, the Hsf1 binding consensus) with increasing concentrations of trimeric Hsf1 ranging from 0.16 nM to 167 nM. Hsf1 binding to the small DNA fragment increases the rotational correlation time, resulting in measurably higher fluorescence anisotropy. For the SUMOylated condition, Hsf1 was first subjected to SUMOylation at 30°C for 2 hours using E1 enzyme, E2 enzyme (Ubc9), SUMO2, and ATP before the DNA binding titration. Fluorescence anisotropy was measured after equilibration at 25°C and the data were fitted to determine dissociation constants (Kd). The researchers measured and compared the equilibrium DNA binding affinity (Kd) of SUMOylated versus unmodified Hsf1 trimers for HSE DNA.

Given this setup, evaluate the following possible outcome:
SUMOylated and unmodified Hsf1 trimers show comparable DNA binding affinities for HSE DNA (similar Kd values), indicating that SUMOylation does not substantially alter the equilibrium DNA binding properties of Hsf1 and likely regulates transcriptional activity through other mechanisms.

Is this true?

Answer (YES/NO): YES